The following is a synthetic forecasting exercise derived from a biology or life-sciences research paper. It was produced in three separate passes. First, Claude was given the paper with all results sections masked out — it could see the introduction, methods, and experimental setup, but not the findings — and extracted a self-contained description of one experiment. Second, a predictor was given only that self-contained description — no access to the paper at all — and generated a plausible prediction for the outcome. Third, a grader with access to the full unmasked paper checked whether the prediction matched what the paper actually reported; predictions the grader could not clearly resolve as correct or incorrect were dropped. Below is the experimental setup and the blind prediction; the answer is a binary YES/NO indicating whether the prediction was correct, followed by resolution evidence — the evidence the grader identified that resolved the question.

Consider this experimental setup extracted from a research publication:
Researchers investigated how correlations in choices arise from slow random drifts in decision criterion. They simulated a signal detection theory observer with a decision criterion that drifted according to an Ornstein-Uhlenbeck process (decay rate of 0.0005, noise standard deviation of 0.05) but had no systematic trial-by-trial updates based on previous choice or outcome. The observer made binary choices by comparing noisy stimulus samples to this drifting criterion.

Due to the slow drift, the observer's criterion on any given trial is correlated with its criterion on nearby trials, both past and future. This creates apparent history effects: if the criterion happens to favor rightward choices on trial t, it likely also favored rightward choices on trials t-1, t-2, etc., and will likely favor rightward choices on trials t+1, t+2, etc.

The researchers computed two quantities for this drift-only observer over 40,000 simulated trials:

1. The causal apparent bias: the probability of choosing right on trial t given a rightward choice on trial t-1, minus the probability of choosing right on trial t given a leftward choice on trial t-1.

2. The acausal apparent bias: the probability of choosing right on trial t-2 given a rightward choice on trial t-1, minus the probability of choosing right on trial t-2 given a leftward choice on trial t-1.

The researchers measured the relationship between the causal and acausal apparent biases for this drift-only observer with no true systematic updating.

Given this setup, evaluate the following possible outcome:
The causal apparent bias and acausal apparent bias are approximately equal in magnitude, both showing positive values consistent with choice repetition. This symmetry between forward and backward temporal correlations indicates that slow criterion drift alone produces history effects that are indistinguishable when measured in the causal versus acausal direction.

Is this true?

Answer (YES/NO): YES